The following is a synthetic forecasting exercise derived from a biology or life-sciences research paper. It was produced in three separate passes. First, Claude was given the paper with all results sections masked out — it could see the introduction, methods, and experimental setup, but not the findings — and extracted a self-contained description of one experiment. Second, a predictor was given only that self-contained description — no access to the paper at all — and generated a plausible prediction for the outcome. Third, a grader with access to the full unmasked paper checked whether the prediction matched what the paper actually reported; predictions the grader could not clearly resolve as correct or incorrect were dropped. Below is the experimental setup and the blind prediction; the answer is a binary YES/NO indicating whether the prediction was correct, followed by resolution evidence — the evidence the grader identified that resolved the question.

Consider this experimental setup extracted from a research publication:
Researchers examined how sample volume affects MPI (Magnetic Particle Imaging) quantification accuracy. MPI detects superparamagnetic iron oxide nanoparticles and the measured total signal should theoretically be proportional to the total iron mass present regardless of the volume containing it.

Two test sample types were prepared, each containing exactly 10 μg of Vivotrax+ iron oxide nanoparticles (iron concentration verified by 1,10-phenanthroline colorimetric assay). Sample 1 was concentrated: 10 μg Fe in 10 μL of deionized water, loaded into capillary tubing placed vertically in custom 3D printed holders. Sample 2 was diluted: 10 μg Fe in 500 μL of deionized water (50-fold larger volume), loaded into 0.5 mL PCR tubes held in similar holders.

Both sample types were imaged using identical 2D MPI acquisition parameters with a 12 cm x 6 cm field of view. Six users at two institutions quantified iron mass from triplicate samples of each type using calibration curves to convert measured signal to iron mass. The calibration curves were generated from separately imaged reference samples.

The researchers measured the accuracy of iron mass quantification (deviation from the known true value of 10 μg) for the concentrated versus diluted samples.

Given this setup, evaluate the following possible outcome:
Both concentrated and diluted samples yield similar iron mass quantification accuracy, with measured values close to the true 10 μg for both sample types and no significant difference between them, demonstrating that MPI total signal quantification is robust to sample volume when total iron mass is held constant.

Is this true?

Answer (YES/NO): NO